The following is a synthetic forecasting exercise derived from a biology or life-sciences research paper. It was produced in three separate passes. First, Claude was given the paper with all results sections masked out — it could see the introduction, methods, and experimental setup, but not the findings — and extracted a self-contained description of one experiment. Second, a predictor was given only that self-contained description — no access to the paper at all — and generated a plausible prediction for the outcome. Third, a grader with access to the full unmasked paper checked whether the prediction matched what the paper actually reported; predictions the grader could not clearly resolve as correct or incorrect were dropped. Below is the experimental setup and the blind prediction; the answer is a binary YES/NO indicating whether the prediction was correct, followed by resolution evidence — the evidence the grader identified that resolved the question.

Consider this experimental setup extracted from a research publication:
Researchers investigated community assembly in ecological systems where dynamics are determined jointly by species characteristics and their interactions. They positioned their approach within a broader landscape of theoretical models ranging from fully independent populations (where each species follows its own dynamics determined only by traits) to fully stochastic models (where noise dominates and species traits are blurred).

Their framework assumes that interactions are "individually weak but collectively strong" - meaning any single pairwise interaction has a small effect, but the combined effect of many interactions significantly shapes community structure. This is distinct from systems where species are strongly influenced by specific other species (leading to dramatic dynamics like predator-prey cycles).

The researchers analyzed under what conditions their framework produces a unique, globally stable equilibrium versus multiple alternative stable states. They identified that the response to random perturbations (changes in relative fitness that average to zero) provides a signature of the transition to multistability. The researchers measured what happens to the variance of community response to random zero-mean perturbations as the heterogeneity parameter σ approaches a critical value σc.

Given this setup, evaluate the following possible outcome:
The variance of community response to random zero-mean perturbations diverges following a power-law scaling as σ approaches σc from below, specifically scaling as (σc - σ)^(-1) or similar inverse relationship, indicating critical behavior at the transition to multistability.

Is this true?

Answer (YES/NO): YES